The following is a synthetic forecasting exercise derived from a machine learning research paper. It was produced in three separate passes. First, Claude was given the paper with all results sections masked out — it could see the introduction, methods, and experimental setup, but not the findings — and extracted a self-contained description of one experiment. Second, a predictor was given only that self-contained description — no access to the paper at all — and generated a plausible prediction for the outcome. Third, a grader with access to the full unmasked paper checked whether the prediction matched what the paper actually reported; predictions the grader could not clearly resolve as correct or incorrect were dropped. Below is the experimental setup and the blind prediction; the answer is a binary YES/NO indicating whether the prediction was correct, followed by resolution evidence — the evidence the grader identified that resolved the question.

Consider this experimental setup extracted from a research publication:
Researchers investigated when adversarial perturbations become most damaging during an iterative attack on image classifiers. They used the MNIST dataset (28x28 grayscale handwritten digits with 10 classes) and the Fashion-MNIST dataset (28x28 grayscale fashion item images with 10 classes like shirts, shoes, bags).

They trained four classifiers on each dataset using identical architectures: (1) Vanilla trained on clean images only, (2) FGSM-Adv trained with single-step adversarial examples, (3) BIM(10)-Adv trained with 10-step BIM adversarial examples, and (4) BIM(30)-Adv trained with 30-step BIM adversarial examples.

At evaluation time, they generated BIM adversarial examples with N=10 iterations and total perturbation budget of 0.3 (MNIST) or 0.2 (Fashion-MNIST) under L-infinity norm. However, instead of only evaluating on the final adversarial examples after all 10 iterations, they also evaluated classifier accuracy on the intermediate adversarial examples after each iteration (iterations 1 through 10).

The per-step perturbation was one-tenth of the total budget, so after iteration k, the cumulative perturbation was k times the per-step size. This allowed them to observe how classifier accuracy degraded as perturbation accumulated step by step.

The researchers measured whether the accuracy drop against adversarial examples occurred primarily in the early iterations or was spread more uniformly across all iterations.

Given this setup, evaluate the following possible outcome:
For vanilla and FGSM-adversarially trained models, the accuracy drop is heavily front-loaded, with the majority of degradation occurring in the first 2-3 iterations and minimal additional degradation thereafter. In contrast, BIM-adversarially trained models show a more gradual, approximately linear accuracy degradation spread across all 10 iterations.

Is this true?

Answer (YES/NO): NO